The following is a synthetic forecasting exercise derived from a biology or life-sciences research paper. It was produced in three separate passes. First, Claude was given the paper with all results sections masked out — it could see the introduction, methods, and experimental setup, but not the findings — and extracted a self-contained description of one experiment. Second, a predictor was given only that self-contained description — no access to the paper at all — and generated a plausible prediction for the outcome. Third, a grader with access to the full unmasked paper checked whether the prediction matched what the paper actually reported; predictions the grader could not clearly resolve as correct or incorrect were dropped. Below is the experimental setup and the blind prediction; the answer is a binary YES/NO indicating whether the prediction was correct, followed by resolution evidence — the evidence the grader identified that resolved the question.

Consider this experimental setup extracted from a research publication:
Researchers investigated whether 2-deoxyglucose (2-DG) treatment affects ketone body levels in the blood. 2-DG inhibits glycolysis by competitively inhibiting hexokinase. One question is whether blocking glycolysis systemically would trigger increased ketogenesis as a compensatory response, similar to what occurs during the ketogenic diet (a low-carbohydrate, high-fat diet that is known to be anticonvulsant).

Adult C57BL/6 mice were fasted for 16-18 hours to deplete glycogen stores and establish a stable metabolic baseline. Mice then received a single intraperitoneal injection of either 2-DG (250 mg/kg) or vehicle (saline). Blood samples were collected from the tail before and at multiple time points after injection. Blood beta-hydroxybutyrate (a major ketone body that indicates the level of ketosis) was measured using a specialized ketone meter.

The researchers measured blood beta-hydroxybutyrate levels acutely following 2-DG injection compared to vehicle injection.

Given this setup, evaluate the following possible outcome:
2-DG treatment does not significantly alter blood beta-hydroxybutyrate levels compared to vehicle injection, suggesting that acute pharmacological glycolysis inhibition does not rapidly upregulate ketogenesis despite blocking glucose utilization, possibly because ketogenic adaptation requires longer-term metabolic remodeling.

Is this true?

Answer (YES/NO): NO